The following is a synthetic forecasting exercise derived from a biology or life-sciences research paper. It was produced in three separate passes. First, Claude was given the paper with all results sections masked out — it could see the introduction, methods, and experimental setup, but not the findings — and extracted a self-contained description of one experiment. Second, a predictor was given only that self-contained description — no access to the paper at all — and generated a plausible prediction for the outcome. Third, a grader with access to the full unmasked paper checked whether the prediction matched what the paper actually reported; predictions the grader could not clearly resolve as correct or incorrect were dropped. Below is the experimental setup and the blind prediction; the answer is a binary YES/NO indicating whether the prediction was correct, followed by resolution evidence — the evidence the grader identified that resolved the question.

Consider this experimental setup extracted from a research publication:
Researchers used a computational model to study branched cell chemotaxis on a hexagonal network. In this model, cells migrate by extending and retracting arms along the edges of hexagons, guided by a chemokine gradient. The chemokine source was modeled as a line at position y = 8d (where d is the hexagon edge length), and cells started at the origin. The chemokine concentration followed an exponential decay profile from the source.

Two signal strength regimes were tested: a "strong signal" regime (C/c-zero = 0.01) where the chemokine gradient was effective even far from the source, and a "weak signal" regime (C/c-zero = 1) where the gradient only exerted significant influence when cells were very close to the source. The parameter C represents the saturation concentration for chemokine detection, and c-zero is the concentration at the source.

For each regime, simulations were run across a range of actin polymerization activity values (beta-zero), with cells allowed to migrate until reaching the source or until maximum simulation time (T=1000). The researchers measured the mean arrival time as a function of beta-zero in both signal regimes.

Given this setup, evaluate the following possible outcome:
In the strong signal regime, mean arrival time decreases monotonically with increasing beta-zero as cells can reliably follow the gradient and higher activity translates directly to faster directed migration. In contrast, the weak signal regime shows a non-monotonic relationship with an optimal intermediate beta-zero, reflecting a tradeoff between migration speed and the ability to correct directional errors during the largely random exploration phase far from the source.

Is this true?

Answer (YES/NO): YES